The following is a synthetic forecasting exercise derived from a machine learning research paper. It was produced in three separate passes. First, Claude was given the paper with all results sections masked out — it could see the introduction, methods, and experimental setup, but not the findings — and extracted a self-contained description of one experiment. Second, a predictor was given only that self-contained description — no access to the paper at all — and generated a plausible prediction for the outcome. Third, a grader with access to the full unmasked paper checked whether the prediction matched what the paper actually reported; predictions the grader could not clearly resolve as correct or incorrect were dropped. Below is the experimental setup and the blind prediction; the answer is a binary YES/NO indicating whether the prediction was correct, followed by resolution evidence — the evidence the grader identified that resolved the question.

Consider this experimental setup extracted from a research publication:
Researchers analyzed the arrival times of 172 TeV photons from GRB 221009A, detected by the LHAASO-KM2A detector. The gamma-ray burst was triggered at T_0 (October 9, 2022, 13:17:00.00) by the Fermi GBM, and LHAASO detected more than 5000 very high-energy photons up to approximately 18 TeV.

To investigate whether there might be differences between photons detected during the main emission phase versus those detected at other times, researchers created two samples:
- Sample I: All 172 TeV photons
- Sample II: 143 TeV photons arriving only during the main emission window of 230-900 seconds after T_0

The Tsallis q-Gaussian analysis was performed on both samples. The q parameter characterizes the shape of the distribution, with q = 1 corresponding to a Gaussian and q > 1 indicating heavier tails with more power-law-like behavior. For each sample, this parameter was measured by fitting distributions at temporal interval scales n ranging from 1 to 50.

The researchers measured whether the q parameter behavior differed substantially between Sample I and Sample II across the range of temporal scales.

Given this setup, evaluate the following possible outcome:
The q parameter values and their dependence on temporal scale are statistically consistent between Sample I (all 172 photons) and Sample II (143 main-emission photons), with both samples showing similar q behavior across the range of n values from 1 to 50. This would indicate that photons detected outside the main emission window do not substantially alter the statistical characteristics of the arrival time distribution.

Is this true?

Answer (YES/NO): YES